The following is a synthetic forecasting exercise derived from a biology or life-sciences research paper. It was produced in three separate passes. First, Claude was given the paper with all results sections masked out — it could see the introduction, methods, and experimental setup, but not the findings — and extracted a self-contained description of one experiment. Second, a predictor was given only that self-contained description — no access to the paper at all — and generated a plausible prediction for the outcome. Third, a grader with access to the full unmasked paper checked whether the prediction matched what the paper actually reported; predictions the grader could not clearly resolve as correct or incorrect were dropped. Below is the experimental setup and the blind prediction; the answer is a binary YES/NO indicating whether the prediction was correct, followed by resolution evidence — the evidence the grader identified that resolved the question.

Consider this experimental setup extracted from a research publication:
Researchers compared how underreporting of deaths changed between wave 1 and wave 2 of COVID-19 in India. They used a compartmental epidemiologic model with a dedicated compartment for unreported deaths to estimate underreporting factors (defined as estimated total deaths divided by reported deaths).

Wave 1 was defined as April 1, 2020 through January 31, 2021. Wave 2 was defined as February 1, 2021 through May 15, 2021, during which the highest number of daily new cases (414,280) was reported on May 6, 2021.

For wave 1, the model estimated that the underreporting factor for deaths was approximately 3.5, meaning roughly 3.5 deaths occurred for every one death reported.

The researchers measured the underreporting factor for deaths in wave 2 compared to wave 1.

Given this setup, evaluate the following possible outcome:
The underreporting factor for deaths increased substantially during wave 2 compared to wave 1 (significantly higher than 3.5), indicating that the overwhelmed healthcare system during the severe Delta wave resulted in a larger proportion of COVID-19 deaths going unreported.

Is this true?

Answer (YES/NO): YES